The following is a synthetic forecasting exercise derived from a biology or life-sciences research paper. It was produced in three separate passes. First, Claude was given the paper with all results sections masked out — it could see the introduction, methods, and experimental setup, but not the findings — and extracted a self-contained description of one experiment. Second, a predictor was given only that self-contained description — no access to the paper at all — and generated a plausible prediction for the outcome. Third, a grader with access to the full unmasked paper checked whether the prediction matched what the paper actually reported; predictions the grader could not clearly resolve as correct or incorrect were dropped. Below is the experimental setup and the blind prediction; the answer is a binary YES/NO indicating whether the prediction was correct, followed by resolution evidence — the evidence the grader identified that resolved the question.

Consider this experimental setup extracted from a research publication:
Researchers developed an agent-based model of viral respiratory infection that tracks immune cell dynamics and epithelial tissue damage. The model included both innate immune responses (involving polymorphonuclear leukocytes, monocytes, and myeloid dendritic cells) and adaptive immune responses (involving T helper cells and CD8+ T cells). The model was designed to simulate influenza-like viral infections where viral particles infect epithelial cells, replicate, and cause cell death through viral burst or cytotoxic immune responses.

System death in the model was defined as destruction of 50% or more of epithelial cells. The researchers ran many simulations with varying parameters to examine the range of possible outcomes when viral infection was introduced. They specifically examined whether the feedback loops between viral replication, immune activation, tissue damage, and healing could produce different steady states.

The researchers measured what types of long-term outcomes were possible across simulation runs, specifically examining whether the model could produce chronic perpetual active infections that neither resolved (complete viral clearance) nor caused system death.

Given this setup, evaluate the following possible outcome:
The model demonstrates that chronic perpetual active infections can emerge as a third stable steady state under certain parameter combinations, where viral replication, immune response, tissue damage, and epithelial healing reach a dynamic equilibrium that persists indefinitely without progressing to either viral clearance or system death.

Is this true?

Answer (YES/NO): NO